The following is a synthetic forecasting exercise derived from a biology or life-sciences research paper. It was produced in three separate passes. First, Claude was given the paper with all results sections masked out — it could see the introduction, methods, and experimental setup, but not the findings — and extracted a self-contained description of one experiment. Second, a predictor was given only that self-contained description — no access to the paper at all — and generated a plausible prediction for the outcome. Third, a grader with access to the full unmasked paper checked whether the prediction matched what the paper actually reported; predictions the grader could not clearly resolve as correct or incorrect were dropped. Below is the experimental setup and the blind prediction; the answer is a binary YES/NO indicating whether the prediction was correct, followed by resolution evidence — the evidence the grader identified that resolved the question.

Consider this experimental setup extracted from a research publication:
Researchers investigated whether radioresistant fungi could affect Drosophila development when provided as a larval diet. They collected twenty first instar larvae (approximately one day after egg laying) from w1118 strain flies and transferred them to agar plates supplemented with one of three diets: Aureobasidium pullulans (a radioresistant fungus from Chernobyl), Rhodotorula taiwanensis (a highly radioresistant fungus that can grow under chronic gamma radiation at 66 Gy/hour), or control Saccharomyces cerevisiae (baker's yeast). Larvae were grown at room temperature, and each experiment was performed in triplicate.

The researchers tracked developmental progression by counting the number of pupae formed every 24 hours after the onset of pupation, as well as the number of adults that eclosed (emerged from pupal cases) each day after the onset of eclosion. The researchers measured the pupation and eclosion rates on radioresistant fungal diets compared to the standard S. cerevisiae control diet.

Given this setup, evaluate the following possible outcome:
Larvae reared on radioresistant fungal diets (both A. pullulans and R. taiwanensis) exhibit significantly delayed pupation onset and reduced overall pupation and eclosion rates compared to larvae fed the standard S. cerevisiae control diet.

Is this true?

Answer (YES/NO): NO